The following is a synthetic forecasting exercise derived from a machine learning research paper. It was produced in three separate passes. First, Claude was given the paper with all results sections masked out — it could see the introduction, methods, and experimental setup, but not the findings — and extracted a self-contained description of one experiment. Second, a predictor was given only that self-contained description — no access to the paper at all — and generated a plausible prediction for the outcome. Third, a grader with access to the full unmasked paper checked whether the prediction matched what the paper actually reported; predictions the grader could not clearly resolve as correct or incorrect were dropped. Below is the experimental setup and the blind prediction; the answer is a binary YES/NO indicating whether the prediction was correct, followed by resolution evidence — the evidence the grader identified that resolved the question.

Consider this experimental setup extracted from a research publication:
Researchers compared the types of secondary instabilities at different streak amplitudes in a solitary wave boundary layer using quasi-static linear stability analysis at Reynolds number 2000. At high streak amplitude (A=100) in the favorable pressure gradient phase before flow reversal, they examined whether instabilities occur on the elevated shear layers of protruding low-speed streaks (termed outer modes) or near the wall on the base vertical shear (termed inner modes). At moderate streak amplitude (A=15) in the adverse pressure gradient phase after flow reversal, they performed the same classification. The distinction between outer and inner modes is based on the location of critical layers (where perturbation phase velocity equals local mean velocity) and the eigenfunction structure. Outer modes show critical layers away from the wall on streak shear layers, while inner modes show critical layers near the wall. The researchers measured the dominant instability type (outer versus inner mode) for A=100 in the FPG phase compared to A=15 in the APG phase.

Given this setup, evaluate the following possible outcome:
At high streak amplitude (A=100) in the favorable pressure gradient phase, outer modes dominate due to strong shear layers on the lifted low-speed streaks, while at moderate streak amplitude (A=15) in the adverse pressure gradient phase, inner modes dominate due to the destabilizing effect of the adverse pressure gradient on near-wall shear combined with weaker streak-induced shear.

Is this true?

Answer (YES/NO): YES